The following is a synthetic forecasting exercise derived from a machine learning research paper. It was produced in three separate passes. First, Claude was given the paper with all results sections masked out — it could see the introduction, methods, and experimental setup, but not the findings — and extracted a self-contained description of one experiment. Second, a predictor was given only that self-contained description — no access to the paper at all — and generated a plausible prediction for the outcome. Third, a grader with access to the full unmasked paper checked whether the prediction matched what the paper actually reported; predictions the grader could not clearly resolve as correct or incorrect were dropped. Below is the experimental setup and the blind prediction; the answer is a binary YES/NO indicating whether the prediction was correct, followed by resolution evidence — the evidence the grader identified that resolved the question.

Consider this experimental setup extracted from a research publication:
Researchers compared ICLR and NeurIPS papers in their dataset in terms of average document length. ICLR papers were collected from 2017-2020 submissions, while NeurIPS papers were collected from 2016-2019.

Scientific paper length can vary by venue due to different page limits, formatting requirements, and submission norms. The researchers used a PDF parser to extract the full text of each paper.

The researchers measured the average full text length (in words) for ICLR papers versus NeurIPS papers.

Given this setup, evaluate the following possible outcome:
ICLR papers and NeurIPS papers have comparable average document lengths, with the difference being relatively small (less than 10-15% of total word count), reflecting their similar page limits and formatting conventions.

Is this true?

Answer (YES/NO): NO